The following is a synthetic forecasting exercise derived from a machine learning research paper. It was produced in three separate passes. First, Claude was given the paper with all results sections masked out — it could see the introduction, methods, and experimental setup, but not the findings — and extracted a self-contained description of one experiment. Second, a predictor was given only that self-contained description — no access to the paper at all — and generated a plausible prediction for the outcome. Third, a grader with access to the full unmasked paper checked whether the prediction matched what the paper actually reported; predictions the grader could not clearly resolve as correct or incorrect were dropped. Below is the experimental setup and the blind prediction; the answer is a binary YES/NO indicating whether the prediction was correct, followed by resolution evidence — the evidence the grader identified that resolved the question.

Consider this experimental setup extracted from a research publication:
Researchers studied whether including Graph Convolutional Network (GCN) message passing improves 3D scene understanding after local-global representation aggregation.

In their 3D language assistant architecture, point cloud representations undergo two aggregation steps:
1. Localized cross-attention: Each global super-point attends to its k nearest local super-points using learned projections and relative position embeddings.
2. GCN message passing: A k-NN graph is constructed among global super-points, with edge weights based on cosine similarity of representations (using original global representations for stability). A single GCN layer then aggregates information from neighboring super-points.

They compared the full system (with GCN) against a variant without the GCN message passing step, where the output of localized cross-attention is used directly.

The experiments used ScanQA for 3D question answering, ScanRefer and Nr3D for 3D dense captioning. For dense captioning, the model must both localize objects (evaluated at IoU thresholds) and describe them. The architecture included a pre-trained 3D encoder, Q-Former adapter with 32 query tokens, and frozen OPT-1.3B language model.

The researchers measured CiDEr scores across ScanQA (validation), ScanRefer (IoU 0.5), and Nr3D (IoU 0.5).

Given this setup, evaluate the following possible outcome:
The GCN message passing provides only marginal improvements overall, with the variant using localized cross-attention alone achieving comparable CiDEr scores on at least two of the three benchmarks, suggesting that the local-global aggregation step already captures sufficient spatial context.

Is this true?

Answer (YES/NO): NO